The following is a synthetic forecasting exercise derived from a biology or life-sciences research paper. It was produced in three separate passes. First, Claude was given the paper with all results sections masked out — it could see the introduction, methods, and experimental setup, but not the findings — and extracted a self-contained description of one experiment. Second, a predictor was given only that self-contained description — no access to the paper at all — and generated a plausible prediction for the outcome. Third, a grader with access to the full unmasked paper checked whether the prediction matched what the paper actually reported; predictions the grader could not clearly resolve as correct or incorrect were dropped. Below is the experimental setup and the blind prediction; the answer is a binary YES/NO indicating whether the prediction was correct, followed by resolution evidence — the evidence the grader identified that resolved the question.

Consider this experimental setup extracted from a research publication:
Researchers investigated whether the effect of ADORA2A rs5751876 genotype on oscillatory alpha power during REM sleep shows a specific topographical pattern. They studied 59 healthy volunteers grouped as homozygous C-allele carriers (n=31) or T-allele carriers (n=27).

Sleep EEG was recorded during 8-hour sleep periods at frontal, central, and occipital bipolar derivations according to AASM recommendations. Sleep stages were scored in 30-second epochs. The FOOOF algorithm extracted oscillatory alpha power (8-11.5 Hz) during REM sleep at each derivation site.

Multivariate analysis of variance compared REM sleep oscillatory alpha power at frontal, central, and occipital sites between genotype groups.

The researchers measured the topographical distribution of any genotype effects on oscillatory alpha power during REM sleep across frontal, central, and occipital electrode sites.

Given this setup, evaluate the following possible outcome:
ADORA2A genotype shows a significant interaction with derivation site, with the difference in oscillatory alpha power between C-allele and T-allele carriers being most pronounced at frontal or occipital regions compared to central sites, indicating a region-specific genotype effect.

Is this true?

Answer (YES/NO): NO